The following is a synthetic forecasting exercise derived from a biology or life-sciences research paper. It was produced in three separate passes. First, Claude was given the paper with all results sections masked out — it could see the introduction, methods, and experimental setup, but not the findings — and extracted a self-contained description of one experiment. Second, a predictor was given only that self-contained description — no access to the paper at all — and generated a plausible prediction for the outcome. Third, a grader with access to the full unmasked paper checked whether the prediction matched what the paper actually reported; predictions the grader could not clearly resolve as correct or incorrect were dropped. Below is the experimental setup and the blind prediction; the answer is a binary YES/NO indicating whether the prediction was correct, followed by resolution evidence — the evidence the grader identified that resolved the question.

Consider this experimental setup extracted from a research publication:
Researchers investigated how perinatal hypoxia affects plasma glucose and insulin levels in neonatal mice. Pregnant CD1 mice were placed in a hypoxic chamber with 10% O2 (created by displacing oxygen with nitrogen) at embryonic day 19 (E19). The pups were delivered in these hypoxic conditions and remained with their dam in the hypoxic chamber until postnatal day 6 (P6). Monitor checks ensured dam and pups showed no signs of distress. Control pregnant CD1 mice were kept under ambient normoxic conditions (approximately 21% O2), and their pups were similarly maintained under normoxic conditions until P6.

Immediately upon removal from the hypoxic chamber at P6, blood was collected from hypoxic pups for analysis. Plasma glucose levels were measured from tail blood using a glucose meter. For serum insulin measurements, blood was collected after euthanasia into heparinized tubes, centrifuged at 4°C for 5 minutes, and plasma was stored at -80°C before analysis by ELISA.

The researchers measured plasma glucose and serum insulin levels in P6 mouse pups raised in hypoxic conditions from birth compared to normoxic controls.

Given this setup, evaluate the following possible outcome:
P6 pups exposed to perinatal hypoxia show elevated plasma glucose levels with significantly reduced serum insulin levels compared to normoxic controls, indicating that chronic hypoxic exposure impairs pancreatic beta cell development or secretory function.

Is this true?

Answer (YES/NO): NO